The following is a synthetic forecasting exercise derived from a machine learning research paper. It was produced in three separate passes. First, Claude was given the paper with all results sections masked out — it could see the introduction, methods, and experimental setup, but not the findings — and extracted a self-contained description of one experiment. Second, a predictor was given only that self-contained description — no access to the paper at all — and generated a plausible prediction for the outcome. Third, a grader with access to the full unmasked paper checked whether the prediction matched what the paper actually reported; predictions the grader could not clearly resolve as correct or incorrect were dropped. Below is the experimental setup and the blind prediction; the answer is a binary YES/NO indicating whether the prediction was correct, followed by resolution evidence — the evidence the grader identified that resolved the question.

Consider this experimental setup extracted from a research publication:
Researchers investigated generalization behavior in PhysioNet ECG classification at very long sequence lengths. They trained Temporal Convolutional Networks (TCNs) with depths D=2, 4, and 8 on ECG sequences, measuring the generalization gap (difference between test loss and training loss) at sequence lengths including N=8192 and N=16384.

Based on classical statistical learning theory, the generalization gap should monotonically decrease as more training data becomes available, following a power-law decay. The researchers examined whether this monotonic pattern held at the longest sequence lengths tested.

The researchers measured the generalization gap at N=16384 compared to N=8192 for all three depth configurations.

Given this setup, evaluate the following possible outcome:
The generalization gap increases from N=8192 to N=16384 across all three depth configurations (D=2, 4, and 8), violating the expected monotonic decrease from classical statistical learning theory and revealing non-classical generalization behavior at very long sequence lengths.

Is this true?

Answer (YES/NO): YES